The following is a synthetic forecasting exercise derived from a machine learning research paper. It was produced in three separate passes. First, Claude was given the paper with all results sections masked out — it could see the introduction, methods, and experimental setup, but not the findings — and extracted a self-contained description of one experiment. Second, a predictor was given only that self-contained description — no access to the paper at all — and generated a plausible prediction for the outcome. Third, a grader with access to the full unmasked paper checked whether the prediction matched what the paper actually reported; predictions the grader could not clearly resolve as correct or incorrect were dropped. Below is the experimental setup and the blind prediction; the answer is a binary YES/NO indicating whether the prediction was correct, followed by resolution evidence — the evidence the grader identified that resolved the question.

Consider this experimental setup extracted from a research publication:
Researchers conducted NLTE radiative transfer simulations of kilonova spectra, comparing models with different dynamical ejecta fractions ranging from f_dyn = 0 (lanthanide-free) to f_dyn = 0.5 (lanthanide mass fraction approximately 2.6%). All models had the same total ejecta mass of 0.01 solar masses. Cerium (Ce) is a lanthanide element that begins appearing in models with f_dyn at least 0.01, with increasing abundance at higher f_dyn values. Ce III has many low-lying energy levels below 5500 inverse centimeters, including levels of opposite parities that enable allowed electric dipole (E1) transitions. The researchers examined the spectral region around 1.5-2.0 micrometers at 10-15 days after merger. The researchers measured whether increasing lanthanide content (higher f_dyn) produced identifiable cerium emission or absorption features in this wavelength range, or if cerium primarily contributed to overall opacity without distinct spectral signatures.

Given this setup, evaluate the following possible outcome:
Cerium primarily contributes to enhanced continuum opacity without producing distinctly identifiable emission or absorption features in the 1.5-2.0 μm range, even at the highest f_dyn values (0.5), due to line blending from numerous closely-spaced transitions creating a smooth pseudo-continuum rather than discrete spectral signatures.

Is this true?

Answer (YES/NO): NO